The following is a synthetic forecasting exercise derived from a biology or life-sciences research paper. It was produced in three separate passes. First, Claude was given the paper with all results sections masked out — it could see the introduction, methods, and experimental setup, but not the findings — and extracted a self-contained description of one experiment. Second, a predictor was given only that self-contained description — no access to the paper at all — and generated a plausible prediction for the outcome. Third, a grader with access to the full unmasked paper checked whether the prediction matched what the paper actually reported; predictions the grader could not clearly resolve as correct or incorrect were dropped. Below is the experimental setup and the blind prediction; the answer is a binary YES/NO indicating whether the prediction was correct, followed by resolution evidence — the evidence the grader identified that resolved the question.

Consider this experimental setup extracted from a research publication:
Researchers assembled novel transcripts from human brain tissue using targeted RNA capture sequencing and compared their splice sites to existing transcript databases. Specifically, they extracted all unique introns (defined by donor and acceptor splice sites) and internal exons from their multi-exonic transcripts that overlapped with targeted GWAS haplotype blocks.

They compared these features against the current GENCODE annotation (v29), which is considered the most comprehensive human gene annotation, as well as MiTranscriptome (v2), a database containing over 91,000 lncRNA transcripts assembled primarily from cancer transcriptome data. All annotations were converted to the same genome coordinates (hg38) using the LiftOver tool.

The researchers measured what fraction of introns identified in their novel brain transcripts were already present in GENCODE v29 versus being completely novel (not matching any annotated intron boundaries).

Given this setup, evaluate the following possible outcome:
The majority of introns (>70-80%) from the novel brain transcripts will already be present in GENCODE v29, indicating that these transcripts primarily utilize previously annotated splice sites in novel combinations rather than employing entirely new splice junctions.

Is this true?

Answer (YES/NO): YES